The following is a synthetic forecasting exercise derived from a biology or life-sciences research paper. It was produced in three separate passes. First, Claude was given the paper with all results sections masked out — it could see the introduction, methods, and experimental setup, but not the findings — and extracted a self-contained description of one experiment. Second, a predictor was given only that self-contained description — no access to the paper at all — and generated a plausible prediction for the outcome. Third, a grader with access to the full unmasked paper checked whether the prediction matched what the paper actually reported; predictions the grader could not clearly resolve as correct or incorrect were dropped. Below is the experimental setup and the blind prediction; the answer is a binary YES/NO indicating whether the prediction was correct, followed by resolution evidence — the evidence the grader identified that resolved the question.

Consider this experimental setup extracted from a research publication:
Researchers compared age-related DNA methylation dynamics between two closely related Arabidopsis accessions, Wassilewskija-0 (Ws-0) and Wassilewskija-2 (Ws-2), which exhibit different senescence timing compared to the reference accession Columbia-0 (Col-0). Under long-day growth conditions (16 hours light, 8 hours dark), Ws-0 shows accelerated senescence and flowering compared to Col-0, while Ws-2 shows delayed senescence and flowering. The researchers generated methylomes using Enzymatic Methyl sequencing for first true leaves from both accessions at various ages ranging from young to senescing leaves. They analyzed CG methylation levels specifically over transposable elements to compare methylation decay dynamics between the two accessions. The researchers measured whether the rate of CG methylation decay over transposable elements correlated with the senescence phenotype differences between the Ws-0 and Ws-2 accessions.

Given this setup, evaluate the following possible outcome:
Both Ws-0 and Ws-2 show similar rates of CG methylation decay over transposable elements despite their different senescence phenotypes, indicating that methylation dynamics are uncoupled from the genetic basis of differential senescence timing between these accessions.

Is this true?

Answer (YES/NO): NO